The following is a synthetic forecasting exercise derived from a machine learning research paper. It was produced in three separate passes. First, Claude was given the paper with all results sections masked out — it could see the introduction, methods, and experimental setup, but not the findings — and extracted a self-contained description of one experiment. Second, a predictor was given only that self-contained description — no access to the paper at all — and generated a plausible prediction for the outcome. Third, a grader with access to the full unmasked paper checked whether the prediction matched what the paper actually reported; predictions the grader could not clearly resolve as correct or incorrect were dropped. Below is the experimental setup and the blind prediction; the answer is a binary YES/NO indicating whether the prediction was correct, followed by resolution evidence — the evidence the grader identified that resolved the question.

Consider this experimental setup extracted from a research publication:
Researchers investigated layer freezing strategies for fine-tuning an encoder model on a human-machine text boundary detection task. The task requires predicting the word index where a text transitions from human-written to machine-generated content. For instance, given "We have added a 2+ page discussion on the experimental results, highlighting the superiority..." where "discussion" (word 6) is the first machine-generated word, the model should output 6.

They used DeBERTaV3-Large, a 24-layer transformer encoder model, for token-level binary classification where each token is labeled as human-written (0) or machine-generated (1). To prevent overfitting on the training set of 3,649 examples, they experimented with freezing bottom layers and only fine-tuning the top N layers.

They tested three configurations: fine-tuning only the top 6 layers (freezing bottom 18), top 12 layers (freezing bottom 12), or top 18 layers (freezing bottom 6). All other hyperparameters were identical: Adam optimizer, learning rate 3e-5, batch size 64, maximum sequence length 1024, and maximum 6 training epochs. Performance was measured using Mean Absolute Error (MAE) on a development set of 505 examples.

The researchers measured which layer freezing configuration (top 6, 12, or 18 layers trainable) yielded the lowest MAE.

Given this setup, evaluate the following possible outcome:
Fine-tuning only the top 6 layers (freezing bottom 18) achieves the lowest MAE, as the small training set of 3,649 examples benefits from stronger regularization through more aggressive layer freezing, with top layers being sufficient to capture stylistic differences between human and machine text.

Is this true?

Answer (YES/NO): NO